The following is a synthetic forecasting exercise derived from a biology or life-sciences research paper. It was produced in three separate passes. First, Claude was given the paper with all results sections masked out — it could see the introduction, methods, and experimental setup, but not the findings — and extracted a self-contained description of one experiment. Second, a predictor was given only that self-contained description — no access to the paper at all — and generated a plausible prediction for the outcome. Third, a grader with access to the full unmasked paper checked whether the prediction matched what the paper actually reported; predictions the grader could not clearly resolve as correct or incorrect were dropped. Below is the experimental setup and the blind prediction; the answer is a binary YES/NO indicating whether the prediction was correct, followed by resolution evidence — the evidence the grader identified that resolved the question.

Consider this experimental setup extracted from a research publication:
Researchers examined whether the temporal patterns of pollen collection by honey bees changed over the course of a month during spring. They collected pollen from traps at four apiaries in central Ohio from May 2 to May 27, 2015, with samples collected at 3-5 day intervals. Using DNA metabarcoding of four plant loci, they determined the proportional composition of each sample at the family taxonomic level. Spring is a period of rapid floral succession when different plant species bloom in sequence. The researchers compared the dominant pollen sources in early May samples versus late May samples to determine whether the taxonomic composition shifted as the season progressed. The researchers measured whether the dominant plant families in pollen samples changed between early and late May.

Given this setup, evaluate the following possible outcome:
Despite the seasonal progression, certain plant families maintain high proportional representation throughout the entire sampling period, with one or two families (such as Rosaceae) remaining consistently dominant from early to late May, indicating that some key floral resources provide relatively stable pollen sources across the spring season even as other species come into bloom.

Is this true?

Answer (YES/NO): NO